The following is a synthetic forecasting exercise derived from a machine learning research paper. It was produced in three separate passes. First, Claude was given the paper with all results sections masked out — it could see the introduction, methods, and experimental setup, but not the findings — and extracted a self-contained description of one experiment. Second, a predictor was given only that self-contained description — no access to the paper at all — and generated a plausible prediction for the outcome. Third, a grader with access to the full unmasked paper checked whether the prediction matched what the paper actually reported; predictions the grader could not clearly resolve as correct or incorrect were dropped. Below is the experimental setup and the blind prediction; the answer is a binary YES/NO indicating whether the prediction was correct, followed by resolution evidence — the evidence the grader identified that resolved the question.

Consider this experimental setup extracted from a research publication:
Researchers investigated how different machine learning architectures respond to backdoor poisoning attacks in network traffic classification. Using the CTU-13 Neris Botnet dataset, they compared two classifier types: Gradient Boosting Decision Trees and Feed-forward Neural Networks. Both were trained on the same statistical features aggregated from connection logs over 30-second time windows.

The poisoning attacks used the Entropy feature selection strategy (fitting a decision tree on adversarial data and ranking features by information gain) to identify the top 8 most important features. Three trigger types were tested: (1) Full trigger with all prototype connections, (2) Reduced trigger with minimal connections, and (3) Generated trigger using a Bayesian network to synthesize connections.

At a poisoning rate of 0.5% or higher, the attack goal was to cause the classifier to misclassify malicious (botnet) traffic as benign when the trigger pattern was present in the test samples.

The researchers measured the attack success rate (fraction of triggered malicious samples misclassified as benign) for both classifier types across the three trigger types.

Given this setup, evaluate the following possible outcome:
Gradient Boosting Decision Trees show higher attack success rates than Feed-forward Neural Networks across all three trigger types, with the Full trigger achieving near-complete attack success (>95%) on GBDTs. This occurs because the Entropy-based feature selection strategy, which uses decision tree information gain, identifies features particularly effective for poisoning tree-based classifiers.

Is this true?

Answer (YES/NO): NO